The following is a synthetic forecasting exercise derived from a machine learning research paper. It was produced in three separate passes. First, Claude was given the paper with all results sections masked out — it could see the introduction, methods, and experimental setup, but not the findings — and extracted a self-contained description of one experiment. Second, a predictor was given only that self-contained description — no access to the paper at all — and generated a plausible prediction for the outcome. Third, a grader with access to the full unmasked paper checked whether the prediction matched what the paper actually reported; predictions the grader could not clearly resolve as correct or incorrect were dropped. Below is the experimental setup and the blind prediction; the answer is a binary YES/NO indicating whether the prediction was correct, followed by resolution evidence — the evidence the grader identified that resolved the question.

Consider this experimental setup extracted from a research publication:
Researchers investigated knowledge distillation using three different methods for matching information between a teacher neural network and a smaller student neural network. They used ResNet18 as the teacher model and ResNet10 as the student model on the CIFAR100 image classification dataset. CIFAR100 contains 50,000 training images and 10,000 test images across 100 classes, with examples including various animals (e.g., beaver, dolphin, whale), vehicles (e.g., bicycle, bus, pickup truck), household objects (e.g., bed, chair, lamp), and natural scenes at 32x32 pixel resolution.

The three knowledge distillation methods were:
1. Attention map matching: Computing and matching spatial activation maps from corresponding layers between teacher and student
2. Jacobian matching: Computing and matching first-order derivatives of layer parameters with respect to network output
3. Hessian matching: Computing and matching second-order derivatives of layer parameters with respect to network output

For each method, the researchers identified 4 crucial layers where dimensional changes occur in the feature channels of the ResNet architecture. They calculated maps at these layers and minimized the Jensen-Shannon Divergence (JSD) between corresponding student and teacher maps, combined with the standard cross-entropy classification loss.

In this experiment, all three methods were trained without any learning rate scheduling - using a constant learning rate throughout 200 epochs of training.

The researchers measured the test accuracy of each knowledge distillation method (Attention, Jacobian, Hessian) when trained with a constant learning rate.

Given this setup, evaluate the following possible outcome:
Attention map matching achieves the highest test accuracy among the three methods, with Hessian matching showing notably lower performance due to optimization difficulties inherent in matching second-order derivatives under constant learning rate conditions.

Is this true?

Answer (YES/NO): NO